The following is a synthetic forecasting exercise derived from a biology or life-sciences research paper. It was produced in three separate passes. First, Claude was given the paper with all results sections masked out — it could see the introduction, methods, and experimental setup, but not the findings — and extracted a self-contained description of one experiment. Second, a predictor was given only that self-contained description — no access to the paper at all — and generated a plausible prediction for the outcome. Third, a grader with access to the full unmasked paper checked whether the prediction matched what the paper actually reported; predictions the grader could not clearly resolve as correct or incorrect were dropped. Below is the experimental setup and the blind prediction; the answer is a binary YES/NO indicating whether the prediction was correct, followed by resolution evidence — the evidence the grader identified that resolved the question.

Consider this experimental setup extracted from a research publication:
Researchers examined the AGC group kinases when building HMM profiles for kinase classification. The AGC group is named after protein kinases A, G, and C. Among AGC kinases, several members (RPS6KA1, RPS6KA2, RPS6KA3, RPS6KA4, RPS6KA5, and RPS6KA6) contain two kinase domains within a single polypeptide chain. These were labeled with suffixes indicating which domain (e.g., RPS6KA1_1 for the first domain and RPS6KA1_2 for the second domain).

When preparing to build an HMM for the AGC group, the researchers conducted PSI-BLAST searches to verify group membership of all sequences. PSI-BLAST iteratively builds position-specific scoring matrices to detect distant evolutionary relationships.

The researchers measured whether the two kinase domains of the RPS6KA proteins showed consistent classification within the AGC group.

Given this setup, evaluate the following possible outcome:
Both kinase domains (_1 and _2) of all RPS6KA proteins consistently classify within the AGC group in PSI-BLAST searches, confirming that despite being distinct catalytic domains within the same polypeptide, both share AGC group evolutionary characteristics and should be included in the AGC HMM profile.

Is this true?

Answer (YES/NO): NO